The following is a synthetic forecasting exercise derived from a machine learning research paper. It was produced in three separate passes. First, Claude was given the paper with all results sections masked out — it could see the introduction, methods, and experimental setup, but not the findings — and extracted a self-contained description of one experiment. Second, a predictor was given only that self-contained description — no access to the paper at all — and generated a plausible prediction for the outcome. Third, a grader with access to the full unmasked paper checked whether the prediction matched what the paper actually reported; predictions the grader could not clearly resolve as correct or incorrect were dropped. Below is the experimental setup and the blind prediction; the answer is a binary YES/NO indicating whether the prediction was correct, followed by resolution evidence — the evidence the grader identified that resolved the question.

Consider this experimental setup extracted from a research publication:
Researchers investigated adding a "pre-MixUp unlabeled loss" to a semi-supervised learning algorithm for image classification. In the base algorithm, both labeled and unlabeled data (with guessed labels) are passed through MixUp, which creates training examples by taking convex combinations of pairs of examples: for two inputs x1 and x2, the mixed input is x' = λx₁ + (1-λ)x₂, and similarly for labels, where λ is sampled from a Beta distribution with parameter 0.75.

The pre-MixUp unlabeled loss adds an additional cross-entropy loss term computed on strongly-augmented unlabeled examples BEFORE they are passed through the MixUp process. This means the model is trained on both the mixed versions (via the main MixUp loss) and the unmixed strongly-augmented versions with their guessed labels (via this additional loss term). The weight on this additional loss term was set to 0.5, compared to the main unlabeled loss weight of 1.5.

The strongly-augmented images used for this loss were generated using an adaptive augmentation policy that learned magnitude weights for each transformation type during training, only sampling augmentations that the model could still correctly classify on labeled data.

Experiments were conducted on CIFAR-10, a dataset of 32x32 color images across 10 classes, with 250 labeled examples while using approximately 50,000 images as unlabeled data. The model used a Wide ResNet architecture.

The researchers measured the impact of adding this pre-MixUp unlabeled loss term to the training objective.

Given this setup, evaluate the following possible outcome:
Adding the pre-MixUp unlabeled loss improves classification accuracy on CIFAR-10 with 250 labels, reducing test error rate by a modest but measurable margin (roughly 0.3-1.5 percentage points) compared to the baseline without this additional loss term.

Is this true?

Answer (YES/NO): YES